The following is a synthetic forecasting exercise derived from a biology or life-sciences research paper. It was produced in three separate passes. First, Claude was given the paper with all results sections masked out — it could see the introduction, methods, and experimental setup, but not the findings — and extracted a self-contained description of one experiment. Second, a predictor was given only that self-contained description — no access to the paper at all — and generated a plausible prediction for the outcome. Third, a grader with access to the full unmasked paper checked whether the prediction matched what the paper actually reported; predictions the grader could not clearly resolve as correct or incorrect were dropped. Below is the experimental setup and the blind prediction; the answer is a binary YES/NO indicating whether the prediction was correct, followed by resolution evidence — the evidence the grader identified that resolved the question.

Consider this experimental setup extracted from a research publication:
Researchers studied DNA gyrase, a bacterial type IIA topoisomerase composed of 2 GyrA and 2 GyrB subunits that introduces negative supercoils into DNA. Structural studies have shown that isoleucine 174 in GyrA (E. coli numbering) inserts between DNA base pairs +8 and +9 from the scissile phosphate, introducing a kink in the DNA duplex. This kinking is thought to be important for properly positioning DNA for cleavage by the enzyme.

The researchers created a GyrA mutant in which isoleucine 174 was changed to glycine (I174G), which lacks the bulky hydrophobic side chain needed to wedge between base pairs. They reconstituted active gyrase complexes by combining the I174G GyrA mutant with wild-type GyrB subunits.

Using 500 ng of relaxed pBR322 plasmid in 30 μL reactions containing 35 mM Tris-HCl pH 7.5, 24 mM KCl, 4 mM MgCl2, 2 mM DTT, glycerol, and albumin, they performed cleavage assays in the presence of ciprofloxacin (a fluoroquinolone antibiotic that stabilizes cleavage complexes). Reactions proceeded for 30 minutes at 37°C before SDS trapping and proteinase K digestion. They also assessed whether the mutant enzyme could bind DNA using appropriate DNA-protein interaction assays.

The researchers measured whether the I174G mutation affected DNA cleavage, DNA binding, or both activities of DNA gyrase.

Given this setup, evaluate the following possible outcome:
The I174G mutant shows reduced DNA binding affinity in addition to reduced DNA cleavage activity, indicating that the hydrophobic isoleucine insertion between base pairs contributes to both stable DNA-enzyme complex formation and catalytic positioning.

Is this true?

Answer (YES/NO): NO